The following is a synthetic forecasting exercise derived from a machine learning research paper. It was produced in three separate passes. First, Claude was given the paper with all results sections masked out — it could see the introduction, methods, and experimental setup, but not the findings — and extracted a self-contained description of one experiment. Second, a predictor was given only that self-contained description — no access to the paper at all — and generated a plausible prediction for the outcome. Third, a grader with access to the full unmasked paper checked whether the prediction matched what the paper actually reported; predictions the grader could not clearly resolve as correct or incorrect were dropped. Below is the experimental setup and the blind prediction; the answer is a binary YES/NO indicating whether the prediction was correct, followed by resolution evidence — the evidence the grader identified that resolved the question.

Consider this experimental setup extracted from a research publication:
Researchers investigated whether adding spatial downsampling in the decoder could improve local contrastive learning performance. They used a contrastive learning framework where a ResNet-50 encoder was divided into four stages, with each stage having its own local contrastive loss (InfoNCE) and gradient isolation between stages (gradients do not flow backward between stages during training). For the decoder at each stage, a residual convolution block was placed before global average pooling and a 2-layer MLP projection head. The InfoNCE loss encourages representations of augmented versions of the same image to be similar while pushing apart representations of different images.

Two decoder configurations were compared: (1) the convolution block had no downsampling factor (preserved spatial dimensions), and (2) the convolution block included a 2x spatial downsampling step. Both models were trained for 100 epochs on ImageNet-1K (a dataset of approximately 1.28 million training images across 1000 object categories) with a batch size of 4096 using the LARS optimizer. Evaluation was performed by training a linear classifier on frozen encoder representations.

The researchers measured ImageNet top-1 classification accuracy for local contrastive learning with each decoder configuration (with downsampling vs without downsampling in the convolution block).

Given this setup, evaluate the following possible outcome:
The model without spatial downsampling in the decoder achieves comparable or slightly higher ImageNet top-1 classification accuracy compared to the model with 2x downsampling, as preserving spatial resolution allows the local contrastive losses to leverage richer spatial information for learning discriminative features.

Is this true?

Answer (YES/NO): NO